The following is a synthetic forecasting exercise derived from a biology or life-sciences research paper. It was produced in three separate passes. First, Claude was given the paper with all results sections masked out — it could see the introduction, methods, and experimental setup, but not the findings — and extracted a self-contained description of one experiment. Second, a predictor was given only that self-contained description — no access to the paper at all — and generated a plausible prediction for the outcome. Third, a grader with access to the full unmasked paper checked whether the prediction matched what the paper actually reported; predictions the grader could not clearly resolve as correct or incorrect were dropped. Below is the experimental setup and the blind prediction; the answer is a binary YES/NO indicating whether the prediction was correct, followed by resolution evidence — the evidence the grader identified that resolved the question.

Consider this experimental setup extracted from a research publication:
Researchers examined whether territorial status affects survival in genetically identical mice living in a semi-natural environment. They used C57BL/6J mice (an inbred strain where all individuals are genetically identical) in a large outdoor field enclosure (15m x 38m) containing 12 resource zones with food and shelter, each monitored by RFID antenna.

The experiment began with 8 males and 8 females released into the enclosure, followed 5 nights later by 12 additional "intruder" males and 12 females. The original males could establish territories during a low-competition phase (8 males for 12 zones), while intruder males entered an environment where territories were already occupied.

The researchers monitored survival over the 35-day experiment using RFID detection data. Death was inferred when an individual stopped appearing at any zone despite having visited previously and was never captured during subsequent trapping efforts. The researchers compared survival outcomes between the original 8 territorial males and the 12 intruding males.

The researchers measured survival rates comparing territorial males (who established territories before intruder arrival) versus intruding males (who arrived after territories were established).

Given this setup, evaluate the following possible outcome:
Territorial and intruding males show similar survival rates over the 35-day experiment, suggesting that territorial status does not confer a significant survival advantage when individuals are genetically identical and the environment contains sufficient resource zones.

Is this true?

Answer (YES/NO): NO